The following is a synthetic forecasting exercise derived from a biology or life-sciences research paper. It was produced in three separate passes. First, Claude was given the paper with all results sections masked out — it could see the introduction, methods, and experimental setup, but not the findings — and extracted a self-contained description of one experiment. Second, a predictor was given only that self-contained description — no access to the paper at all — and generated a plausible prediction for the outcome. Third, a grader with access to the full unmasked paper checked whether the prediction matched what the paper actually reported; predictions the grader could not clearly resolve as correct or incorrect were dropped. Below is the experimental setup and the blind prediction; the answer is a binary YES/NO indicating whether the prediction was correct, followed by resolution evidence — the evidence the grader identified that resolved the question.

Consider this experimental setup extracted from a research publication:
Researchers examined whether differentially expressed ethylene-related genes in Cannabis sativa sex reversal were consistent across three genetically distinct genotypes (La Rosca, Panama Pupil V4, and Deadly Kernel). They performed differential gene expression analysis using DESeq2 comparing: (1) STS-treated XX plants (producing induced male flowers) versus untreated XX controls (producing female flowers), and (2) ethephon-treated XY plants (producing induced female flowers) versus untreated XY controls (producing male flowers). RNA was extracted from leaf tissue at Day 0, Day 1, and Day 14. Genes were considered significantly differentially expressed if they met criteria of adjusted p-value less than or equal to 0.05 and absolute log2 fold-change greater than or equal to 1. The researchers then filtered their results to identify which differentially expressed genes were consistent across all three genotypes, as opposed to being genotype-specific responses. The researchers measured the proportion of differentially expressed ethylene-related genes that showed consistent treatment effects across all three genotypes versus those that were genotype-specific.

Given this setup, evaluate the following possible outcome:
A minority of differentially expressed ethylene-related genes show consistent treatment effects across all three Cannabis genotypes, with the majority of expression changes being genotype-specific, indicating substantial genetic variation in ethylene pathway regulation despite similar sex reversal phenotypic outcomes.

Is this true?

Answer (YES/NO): NO